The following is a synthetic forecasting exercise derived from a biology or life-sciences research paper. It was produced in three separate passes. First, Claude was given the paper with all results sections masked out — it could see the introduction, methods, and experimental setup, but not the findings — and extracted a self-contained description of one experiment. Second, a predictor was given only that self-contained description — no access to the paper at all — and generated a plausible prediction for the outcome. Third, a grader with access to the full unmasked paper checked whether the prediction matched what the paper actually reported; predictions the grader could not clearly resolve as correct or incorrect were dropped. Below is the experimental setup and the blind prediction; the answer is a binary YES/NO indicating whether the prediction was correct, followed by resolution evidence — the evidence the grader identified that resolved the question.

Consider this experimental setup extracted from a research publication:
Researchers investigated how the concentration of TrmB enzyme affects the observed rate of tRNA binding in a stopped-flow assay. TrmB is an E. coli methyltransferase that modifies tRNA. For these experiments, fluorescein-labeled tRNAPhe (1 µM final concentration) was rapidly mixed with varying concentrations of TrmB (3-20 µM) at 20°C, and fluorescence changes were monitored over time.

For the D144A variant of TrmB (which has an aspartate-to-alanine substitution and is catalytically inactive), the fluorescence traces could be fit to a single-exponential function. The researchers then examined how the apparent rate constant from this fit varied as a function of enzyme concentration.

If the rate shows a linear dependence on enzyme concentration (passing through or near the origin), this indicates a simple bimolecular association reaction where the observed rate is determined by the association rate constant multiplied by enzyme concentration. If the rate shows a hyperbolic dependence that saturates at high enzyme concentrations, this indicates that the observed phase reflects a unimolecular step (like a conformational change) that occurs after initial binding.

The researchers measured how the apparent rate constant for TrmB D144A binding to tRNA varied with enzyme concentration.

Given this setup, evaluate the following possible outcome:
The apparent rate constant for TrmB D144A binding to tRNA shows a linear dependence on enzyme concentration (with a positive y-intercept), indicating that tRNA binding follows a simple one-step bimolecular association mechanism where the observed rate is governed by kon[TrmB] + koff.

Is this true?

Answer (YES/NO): NO